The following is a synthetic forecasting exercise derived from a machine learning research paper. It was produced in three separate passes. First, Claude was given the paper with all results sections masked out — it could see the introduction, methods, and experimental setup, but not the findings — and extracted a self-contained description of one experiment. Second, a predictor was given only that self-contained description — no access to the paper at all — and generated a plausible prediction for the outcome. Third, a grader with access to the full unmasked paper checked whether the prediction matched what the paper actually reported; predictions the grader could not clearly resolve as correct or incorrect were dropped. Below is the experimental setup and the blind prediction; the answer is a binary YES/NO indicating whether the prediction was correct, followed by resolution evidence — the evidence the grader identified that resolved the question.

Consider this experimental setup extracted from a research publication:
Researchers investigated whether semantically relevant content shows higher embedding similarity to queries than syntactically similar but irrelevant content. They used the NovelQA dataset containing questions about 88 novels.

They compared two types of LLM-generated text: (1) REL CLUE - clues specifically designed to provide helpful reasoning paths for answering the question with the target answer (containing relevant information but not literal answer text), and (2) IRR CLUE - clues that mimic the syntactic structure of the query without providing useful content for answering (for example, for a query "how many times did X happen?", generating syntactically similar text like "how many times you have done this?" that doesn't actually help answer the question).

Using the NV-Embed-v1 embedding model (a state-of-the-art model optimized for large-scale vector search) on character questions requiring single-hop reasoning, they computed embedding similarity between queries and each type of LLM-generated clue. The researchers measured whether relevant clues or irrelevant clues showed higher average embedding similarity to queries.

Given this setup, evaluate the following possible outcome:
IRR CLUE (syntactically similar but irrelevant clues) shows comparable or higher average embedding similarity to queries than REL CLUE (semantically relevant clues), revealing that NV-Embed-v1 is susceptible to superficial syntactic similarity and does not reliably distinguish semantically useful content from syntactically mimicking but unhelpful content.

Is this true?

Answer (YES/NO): YES